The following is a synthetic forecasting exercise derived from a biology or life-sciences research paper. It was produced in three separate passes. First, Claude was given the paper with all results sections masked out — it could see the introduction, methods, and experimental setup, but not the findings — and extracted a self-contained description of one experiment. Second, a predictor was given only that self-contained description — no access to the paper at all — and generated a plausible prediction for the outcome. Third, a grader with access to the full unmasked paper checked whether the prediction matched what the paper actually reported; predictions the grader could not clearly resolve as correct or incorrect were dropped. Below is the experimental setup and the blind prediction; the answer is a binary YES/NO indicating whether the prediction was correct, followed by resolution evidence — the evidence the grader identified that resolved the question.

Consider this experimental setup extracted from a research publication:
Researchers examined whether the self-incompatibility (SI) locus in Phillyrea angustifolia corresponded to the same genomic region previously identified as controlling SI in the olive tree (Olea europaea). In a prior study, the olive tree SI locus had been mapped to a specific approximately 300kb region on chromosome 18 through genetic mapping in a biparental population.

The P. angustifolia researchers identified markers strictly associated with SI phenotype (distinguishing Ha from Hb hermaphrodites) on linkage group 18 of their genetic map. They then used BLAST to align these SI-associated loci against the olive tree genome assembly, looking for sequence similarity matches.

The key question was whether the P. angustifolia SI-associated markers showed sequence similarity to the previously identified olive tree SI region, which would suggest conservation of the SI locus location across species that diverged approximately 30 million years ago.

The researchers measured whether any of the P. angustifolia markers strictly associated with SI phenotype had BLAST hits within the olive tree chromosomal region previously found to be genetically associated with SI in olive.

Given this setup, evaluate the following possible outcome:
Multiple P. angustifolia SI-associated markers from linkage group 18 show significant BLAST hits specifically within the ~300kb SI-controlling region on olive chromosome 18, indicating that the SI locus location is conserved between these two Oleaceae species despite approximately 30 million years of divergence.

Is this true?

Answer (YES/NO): YES